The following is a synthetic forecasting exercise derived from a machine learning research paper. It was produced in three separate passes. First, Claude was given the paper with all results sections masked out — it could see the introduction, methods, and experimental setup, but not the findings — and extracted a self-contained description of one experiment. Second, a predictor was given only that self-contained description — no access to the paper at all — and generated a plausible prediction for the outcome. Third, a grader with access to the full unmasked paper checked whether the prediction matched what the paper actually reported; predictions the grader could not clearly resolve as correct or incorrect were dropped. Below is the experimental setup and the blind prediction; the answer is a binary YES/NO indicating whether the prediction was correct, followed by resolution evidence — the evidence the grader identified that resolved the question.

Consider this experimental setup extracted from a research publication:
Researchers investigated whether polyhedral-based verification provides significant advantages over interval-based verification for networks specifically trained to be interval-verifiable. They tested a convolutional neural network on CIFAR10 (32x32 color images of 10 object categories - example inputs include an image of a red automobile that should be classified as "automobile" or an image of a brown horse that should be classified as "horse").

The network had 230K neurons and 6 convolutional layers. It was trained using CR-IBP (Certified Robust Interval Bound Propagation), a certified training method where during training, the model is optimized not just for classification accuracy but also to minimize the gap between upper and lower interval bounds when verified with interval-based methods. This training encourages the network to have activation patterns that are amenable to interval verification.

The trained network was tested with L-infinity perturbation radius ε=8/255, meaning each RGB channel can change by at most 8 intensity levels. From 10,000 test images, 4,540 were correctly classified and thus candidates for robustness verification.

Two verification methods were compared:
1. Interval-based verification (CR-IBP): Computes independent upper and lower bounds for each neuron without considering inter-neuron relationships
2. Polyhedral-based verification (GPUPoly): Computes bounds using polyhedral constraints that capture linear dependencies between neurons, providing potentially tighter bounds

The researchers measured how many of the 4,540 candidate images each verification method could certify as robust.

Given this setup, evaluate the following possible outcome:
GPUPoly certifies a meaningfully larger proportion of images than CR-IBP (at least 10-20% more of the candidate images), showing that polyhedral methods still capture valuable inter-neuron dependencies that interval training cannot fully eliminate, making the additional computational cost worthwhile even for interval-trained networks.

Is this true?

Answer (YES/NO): NO